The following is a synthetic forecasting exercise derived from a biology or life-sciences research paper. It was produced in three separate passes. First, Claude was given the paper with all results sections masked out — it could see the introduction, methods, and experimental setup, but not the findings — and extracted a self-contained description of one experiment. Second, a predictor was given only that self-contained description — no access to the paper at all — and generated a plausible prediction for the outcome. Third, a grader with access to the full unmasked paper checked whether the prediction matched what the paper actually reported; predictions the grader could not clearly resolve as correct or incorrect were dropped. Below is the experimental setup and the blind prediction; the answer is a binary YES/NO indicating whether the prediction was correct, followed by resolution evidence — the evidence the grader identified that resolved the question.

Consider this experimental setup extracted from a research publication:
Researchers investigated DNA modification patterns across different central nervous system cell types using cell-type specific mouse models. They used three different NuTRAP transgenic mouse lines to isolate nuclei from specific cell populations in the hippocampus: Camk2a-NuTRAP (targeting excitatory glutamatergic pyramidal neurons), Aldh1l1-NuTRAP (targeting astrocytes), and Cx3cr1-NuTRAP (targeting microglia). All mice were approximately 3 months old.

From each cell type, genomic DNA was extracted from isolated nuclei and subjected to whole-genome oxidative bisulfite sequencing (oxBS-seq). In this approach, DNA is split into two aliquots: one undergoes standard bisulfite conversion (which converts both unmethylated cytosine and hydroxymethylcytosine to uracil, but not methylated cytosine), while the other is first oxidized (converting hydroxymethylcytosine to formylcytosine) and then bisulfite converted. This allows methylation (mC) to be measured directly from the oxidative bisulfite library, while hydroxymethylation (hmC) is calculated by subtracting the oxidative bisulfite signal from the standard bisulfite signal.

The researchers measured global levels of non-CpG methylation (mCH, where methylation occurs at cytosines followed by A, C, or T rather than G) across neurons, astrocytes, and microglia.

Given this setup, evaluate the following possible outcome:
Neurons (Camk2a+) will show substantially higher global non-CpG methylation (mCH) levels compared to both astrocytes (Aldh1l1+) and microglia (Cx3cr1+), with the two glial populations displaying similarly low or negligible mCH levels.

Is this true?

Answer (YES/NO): NO